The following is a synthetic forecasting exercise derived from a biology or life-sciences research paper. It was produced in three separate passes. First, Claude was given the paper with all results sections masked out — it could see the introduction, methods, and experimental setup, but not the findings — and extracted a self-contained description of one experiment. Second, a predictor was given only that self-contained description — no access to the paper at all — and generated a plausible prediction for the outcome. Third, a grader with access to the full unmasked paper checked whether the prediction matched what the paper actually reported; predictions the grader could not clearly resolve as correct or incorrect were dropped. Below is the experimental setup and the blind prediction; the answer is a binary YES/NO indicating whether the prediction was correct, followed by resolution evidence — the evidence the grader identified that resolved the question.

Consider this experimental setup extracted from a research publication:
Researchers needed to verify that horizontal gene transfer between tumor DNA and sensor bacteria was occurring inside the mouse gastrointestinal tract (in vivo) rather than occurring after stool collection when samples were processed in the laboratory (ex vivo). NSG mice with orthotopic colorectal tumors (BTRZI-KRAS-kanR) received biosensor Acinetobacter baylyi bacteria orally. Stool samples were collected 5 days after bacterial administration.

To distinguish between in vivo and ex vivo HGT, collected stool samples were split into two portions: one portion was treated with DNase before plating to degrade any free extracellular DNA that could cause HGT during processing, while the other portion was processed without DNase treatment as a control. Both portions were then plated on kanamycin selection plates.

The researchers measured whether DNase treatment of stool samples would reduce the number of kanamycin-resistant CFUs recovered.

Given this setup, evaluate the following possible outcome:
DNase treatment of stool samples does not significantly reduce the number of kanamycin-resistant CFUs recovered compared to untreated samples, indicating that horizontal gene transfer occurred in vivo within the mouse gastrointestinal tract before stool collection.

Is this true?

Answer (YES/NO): YES